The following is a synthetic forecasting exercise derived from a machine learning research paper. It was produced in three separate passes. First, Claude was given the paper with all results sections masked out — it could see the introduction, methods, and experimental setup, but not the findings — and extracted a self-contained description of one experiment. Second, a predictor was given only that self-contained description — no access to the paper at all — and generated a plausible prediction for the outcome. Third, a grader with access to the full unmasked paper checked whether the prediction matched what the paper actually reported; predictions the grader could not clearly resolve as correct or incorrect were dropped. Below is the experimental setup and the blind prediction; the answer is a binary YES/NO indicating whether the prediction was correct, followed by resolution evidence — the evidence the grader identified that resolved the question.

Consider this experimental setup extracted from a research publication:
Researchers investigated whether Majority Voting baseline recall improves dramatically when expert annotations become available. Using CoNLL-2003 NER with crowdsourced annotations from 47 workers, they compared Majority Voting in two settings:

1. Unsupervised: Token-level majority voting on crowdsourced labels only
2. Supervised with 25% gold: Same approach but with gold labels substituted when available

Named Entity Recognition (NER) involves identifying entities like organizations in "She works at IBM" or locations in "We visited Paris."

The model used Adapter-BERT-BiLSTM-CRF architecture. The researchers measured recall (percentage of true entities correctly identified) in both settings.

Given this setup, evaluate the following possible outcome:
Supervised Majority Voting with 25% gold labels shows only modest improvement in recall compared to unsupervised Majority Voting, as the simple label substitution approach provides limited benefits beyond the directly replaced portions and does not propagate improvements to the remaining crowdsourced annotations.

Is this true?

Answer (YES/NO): NO